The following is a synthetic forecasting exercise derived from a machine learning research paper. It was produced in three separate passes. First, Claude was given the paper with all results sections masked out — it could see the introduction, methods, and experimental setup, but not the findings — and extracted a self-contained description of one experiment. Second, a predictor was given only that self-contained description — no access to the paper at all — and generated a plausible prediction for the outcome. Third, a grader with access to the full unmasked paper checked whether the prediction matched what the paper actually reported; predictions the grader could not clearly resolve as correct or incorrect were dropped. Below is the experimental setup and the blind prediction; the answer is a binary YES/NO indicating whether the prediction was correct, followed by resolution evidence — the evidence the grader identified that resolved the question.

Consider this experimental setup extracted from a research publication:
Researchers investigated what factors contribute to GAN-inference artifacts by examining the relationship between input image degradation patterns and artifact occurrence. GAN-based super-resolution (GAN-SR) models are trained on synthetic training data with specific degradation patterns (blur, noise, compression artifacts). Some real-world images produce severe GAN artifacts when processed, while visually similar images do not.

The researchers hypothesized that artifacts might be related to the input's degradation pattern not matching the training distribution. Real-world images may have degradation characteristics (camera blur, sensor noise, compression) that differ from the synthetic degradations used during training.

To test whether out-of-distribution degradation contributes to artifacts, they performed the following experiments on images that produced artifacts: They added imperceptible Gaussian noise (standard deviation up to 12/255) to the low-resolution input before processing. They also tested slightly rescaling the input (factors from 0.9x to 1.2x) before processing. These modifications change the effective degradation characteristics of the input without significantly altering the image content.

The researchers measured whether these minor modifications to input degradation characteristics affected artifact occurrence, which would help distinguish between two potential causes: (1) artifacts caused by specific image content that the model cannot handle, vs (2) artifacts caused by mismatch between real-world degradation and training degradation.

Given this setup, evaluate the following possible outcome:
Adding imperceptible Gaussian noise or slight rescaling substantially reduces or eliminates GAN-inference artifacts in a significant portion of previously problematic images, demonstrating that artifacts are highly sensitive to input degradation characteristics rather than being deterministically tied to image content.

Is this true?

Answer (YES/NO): YES